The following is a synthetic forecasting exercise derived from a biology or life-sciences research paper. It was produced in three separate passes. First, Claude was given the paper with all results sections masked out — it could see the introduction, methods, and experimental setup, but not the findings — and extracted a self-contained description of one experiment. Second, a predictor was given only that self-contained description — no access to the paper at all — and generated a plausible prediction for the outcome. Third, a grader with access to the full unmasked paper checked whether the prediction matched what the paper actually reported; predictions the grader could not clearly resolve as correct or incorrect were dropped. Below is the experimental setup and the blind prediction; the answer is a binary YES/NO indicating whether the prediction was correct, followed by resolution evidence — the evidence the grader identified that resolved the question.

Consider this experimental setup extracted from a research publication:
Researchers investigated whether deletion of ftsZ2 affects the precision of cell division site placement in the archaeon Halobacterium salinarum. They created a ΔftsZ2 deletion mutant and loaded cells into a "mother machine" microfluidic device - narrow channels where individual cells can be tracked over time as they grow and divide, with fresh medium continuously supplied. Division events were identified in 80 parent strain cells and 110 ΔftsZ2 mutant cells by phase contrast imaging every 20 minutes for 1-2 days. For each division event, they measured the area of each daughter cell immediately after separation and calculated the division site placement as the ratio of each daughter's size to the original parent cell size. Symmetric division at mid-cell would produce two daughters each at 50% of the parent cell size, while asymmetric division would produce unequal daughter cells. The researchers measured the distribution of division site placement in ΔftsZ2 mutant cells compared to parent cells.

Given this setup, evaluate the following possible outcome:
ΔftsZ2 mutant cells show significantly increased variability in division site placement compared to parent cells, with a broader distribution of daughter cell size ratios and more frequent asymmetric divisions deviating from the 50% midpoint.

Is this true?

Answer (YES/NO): NO